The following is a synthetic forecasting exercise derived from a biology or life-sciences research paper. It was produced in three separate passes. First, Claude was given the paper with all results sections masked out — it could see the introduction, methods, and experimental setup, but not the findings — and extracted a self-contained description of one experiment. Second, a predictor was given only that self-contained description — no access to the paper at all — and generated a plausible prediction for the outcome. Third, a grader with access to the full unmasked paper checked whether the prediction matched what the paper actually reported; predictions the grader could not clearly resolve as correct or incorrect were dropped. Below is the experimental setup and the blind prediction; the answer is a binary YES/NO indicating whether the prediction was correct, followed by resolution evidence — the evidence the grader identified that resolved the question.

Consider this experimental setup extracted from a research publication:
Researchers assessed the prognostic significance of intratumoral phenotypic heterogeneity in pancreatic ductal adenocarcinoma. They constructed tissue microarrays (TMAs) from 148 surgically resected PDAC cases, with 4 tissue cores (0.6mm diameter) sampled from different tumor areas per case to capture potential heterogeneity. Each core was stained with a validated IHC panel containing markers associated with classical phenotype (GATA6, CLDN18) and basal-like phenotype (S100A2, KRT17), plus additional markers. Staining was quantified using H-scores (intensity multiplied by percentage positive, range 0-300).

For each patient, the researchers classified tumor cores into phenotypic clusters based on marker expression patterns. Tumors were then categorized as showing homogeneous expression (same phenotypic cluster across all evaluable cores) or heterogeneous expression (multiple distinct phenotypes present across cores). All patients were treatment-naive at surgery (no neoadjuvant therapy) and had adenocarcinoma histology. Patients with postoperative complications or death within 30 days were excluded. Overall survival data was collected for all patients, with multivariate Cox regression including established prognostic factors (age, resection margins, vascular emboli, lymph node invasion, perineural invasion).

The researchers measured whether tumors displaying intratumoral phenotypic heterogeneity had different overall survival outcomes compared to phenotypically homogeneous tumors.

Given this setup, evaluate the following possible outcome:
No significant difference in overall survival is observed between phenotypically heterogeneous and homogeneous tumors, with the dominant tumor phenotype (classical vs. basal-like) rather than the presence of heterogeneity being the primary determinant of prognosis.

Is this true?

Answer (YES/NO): NO